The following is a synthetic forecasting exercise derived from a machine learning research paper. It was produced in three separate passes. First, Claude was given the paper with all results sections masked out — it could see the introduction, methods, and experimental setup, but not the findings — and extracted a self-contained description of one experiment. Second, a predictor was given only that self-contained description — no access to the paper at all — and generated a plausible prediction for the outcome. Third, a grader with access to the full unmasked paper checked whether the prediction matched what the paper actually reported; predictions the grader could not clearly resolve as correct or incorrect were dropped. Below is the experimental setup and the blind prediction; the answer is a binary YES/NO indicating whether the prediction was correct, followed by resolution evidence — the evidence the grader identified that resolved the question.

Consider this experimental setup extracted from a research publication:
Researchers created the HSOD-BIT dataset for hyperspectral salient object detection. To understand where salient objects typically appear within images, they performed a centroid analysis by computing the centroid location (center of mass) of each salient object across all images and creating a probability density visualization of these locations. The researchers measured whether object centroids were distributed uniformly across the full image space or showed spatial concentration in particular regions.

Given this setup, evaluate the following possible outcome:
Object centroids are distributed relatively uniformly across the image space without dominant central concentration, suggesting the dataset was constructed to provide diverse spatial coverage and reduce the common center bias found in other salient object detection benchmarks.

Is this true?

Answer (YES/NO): NO